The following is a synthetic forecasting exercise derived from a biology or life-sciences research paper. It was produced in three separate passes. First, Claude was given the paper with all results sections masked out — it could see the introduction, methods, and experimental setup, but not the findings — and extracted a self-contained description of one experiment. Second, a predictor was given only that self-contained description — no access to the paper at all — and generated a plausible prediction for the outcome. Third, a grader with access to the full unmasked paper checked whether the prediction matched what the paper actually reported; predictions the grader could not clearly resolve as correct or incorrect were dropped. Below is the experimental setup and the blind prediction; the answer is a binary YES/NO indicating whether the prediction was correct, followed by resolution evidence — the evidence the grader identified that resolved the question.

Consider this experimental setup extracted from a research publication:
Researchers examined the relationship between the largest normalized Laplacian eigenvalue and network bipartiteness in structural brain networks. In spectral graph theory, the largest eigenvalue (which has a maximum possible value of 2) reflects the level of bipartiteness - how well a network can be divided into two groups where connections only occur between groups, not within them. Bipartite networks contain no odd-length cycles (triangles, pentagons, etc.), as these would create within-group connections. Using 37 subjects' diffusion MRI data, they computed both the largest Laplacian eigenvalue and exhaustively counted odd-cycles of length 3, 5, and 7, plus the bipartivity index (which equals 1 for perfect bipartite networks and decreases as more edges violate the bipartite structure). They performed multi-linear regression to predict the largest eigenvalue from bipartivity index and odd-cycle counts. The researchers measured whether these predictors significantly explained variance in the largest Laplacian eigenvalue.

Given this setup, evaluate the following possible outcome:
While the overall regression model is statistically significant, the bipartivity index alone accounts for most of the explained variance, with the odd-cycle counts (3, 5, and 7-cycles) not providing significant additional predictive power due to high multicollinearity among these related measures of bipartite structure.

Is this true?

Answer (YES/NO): NO